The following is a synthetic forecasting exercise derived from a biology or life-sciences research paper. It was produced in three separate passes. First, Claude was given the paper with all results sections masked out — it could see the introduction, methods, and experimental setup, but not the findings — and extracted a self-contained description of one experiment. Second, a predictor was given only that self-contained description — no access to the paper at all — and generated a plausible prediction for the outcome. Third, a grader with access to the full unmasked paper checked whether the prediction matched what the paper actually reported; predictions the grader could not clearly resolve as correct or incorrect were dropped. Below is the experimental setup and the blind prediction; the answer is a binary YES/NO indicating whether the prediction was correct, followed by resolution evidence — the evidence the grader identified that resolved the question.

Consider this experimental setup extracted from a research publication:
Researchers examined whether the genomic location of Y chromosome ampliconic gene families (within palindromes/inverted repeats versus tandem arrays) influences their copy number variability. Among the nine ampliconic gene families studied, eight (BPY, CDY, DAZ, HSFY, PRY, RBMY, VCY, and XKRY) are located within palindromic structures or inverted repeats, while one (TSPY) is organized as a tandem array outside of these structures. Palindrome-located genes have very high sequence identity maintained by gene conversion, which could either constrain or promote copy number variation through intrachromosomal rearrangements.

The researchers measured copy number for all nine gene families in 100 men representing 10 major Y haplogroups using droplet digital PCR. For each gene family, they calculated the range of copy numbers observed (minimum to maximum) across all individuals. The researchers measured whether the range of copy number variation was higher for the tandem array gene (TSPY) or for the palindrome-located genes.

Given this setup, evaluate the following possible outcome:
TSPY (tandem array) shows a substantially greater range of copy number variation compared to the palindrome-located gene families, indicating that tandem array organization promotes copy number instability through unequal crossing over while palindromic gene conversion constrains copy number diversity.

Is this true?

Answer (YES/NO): NO